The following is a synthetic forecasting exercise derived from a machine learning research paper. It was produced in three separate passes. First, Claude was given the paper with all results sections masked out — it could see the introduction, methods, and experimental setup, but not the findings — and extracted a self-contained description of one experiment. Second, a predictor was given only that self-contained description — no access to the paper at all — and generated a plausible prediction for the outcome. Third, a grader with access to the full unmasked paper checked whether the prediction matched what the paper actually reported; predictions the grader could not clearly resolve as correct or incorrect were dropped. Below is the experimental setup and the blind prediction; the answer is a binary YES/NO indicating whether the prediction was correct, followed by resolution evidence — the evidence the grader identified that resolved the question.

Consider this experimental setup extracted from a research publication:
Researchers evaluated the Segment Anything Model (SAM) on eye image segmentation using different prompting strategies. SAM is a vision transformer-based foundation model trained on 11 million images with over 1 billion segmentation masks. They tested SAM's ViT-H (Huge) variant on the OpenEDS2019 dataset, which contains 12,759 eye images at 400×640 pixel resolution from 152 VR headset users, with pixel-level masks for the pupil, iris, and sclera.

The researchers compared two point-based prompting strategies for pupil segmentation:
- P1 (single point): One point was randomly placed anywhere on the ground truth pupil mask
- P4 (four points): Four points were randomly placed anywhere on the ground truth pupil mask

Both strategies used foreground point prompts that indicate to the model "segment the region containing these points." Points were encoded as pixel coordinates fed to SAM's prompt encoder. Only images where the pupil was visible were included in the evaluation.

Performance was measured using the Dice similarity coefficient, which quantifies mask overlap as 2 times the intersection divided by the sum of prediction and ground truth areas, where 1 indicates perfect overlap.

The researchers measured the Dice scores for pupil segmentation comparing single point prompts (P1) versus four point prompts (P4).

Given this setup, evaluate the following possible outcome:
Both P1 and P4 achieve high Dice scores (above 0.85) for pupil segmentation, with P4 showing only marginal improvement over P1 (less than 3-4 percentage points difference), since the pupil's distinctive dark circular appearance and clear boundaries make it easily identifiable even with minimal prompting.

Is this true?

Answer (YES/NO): YES